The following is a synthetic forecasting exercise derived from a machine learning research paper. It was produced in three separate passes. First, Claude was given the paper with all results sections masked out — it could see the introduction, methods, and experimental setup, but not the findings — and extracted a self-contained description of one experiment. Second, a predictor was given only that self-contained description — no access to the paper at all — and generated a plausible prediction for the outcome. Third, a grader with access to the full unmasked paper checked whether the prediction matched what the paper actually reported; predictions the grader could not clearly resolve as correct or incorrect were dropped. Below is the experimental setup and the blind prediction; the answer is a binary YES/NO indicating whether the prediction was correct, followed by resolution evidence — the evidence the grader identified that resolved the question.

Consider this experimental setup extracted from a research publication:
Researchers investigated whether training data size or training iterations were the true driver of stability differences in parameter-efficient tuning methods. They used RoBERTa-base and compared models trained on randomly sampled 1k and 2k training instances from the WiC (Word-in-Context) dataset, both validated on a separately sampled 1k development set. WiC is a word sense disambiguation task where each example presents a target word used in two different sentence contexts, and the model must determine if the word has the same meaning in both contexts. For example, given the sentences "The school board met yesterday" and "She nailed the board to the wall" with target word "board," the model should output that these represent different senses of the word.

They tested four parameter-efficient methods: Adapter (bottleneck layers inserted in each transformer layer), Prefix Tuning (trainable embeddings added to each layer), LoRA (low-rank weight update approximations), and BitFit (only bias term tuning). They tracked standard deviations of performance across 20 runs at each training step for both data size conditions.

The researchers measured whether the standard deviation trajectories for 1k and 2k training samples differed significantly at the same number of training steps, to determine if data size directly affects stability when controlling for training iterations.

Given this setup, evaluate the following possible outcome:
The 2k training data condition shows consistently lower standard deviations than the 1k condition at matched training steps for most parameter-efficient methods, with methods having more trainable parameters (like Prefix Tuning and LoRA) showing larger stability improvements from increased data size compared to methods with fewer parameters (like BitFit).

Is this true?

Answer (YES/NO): NO